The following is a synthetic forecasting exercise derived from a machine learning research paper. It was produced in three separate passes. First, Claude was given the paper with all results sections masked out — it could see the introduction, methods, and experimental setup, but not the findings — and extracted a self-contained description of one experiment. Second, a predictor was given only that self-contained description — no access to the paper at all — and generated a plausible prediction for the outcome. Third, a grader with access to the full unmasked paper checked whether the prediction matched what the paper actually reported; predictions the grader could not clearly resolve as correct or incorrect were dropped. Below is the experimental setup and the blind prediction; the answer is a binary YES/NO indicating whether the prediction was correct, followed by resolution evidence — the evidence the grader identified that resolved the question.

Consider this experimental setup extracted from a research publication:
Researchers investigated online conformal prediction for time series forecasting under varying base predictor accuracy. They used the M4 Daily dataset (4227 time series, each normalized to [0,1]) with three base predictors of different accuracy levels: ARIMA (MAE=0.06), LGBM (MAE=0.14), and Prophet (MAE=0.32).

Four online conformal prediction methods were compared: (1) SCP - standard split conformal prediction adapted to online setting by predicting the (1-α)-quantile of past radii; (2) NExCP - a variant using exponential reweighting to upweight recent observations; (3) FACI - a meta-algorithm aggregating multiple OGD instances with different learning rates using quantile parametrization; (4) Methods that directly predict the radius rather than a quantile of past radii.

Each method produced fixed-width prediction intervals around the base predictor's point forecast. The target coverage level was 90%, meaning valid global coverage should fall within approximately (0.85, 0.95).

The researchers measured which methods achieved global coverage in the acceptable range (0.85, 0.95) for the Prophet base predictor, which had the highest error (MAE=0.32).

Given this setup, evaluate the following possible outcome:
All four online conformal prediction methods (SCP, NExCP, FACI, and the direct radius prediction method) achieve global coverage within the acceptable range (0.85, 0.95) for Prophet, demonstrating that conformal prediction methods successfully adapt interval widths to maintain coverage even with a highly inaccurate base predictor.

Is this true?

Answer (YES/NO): NO